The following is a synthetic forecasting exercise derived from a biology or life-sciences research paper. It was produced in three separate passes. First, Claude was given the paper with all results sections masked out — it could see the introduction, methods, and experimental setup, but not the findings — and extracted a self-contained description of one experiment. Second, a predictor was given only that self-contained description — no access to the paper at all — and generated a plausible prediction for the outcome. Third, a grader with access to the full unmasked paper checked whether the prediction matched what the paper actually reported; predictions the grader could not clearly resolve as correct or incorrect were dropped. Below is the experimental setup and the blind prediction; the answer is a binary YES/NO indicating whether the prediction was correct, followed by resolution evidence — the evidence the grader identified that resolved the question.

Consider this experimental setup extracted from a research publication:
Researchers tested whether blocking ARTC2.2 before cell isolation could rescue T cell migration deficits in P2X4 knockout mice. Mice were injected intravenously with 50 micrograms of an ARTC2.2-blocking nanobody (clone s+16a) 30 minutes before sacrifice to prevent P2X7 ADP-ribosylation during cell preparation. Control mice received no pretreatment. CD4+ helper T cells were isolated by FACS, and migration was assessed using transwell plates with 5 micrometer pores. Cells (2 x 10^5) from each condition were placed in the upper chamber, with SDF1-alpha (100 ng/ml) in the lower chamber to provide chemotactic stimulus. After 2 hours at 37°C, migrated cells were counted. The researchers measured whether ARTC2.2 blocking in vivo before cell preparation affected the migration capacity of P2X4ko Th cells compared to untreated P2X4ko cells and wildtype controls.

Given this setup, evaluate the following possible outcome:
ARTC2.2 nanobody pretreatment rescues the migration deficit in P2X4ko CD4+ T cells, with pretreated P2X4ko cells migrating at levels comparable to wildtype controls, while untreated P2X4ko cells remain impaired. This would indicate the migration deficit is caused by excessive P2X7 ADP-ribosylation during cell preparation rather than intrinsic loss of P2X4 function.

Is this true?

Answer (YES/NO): YES